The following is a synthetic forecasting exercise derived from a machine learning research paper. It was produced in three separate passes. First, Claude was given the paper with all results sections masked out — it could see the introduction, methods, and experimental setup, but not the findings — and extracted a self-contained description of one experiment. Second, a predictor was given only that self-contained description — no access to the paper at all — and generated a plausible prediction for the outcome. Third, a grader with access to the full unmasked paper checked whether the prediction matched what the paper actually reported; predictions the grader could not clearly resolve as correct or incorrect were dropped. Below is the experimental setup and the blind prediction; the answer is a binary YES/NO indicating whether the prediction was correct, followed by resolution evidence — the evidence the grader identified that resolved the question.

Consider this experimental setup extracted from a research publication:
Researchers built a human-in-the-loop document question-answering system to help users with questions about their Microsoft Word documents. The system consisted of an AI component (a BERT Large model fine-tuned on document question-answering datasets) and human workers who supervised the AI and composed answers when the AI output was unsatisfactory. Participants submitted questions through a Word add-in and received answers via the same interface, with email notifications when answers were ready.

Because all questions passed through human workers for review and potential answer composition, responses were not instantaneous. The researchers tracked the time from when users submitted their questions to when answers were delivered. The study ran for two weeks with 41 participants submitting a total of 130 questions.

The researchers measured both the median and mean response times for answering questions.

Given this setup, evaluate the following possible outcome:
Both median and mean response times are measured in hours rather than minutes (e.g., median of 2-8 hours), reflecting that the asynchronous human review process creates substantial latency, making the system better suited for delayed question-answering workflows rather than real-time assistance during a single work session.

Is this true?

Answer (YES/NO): NO